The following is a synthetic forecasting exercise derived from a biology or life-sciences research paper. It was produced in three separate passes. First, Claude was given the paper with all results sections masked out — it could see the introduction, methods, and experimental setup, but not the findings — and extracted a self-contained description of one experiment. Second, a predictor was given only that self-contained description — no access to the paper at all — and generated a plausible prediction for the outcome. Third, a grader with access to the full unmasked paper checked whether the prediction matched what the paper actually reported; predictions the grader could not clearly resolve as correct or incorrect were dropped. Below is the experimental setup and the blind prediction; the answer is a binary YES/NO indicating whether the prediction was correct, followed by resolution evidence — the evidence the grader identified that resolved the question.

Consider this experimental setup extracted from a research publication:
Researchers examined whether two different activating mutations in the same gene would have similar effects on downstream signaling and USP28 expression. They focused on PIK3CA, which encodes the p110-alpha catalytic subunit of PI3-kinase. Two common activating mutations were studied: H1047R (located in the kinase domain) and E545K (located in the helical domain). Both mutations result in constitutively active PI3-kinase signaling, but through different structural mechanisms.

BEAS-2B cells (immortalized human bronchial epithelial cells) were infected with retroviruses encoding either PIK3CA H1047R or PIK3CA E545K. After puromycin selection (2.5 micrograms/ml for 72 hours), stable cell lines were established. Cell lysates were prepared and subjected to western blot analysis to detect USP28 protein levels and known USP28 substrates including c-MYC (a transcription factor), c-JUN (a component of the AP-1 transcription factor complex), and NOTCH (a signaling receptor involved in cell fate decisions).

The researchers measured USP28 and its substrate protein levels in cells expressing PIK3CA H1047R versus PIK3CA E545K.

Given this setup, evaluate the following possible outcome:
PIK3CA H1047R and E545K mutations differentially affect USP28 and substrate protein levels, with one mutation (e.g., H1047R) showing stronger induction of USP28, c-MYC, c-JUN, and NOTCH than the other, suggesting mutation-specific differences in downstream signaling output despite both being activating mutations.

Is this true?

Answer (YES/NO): NO